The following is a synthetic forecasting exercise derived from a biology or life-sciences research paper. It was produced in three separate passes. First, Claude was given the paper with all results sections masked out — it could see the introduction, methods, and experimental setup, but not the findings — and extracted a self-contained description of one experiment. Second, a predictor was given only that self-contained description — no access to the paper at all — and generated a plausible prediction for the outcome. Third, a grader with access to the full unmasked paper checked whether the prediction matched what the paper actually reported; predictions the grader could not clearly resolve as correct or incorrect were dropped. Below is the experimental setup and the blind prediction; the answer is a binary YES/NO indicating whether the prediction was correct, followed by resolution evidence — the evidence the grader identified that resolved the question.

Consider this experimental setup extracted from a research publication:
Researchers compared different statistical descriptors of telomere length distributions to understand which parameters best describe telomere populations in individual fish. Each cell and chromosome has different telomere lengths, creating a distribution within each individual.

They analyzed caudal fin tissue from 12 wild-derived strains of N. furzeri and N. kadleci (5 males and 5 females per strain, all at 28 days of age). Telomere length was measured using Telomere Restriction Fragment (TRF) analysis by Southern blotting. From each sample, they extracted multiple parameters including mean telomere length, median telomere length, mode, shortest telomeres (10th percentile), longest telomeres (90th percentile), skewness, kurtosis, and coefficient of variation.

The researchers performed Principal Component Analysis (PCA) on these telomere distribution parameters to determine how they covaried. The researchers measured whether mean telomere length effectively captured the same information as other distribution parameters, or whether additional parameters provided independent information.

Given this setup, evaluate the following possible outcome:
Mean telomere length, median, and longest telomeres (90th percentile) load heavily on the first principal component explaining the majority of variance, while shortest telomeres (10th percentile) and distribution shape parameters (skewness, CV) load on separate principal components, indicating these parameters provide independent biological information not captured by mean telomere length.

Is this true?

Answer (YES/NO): NO